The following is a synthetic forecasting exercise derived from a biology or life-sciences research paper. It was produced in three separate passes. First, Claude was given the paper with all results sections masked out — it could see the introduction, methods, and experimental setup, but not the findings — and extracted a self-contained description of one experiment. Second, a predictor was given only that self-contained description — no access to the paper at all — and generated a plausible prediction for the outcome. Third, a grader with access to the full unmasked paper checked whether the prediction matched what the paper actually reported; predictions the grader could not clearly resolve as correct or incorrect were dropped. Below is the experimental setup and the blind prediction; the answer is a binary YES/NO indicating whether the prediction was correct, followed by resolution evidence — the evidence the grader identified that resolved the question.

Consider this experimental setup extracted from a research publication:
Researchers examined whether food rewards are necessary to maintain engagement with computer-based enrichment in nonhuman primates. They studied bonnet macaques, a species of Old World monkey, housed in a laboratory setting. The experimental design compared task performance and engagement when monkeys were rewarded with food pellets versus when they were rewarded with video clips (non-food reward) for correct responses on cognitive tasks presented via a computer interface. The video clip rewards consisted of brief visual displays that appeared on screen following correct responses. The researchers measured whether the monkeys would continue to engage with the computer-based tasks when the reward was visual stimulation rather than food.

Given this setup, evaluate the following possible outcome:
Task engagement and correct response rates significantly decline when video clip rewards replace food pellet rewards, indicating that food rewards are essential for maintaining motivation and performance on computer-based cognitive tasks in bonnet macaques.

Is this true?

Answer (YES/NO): NO